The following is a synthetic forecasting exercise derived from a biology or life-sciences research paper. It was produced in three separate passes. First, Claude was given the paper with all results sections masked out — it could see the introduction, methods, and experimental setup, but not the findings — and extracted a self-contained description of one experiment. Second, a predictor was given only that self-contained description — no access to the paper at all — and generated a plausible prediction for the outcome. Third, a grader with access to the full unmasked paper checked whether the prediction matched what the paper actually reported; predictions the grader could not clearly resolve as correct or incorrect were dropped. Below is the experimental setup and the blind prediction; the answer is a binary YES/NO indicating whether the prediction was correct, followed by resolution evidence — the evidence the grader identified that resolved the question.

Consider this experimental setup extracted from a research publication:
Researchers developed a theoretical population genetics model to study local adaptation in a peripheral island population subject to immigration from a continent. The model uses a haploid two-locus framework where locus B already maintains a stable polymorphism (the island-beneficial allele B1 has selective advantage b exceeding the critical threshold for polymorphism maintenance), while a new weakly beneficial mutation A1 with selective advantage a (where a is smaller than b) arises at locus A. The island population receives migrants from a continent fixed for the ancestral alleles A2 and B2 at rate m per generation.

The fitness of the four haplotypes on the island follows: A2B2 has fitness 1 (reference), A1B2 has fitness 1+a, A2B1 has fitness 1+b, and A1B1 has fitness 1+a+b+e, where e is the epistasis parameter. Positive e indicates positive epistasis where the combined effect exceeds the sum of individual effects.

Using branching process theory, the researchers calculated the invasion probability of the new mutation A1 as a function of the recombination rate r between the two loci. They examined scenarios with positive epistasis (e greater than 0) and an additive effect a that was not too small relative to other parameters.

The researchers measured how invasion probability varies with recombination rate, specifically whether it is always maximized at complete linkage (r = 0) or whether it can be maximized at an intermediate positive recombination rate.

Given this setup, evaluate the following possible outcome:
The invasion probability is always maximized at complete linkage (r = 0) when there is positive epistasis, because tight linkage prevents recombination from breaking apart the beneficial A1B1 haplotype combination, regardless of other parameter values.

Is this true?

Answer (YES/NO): NO